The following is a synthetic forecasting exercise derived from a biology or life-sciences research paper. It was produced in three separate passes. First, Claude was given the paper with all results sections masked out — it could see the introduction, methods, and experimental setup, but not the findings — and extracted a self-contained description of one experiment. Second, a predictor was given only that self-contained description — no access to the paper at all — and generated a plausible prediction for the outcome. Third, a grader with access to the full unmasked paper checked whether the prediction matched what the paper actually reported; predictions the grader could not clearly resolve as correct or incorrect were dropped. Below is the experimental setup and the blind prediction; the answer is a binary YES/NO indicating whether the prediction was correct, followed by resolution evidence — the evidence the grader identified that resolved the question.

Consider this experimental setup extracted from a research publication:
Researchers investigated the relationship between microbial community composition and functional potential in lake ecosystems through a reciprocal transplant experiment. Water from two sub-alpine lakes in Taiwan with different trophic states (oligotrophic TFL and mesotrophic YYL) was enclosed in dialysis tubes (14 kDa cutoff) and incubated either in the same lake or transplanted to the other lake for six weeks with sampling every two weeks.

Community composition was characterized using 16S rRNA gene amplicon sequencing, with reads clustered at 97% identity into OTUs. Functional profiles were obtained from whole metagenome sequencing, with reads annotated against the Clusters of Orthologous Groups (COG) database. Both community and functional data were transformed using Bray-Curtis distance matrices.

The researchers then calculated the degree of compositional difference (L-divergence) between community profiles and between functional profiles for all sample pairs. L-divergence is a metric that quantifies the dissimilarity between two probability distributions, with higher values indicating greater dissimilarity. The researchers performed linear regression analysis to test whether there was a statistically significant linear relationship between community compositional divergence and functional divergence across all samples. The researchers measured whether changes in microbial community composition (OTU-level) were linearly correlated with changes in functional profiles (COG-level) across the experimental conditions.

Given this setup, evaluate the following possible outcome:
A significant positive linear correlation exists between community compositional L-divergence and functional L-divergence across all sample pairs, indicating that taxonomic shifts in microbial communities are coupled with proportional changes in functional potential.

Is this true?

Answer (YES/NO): NO